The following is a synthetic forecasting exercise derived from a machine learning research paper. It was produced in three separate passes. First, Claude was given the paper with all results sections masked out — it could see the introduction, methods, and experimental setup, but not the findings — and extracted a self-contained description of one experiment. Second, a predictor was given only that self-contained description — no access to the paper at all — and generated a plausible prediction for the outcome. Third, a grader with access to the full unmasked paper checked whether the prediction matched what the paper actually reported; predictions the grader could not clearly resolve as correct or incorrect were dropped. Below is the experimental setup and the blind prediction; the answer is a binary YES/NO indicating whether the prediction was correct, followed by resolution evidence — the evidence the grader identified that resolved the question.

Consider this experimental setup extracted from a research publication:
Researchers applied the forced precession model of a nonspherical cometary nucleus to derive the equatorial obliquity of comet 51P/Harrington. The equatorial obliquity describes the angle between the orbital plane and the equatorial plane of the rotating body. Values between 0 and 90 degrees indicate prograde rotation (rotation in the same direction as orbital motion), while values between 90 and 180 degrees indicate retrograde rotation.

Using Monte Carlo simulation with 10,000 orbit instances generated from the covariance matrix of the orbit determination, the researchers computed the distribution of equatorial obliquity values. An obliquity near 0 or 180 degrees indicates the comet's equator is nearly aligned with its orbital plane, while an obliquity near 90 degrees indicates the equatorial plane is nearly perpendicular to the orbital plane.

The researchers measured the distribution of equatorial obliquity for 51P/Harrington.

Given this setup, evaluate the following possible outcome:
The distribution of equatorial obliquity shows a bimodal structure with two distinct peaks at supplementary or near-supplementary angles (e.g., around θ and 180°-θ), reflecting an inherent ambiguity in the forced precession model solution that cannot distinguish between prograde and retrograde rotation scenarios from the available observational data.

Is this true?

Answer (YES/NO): NO